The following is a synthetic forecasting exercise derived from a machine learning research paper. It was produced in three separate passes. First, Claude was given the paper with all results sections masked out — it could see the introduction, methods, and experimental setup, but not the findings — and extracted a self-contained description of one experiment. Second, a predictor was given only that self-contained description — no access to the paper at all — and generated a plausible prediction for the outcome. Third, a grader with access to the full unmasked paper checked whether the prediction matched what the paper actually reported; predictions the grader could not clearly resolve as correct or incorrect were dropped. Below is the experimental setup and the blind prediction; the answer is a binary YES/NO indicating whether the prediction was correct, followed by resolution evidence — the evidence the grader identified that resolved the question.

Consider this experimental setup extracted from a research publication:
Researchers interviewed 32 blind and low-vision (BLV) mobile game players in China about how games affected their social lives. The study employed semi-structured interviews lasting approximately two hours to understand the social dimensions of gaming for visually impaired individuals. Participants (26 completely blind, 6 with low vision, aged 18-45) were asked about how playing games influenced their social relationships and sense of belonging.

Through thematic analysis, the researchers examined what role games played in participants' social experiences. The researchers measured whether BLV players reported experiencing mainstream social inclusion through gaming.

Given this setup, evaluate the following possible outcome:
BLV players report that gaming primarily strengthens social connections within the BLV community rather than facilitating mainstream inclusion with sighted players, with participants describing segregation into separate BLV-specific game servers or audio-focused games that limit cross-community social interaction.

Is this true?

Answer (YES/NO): NO